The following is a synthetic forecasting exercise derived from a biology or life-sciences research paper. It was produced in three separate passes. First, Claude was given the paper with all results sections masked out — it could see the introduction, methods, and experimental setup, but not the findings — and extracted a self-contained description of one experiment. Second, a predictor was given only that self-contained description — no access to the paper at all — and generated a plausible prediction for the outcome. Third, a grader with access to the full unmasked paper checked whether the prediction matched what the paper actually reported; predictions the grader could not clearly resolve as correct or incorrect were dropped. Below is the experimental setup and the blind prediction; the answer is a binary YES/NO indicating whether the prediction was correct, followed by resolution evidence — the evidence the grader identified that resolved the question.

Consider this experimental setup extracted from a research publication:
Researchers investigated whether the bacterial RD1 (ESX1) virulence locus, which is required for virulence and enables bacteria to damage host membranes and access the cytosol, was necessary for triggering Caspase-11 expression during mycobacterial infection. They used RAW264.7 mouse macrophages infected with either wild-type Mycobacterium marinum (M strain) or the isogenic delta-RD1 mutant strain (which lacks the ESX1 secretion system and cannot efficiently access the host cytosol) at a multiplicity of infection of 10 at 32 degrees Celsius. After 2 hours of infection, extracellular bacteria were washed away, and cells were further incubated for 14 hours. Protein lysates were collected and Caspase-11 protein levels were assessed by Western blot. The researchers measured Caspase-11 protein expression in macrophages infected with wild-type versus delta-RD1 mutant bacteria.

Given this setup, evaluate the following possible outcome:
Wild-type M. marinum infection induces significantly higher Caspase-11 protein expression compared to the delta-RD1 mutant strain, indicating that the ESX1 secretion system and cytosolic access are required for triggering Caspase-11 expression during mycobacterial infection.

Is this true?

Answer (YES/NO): NO